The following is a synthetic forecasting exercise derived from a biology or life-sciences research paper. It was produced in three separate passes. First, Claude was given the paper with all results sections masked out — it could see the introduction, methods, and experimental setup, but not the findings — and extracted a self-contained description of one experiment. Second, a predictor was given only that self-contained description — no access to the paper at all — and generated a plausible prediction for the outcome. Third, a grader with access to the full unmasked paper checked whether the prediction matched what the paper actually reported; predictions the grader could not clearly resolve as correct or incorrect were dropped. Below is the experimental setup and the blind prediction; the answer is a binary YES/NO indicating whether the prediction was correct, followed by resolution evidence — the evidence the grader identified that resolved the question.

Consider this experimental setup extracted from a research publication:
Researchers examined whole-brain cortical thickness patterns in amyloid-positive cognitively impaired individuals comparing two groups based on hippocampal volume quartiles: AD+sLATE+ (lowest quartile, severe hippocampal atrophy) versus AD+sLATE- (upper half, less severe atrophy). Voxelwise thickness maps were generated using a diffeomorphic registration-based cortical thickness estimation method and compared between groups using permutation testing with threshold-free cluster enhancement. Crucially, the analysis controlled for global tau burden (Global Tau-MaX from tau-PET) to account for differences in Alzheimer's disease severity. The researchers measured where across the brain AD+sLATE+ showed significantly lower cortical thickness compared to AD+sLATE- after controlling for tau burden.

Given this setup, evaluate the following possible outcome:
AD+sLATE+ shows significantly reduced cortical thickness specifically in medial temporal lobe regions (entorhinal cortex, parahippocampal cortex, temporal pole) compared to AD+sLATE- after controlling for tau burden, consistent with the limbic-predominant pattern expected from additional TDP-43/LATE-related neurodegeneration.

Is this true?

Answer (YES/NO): YES